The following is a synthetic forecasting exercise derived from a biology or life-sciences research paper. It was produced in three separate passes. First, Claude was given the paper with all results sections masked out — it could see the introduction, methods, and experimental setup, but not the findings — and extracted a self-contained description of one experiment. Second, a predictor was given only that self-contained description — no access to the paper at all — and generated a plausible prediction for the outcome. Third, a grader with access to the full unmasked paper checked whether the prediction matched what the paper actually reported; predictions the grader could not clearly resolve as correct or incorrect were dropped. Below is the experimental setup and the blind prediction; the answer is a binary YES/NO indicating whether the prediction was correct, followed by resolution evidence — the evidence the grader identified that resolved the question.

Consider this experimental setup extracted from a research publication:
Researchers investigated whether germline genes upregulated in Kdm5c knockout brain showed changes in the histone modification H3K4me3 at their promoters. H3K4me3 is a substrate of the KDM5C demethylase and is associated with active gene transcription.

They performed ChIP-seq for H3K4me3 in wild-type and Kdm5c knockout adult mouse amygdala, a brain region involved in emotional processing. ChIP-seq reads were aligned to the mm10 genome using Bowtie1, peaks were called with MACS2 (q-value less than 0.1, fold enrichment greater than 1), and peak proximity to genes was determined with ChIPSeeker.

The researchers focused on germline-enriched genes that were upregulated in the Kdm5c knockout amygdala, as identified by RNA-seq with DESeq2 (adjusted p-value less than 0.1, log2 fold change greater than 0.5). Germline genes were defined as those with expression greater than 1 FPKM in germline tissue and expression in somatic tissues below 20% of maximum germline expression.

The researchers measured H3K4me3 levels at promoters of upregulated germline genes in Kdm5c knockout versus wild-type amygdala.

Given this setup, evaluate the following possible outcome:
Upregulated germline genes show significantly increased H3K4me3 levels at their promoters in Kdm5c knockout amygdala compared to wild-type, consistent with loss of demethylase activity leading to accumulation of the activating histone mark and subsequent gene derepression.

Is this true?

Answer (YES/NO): YES